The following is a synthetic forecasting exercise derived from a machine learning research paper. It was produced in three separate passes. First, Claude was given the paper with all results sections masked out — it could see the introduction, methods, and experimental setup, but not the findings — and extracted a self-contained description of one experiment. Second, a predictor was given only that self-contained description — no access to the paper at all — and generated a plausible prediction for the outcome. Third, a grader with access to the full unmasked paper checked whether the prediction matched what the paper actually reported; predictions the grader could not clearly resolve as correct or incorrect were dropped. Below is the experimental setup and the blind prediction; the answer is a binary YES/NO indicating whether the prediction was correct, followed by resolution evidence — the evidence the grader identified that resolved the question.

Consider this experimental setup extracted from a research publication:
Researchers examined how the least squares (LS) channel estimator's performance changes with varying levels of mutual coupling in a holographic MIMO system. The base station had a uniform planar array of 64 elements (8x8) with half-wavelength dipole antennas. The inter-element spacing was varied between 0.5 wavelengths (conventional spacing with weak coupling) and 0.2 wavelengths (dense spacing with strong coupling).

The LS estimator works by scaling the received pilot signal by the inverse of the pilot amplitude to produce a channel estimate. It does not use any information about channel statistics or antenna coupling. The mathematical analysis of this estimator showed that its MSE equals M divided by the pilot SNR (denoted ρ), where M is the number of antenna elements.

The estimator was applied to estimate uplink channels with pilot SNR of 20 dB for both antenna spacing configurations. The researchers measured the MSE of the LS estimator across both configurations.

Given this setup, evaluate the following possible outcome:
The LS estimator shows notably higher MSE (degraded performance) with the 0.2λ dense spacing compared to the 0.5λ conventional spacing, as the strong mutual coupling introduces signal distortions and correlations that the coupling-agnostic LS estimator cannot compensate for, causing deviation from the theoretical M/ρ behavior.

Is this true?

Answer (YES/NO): NO